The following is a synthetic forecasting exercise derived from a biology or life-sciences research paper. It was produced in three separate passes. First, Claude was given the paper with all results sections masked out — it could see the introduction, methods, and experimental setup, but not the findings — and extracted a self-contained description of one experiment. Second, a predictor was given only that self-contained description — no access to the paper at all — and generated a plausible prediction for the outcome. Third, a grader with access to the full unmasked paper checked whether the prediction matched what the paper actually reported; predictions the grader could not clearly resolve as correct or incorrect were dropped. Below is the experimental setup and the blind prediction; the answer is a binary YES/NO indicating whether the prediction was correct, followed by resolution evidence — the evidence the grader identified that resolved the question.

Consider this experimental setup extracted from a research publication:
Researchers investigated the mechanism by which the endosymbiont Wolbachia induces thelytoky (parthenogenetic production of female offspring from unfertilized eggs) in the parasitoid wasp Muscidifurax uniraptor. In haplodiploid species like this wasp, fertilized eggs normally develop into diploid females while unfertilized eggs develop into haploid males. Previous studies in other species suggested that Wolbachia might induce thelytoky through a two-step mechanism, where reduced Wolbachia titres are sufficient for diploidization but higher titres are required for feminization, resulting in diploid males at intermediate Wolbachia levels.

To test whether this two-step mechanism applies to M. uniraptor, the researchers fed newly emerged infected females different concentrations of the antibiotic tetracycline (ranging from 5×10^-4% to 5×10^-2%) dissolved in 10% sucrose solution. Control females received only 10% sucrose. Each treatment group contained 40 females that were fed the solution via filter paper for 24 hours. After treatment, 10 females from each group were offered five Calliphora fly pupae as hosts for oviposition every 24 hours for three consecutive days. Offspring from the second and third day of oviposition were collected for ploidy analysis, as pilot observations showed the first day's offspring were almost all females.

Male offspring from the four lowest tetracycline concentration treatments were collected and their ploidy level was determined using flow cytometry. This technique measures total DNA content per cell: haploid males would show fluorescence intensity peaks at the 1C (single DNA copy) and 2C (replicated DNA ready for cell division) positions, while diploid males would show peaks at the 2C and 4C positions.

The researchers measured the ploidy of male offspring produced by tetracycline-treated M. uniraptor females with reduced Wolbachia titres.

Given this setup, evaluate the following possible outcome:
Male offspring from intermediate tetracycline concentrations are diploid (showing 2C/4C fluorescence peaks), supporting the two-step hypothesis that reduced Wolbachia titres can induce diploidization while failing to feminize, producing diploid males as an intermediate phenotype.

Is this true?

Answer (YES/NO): NO